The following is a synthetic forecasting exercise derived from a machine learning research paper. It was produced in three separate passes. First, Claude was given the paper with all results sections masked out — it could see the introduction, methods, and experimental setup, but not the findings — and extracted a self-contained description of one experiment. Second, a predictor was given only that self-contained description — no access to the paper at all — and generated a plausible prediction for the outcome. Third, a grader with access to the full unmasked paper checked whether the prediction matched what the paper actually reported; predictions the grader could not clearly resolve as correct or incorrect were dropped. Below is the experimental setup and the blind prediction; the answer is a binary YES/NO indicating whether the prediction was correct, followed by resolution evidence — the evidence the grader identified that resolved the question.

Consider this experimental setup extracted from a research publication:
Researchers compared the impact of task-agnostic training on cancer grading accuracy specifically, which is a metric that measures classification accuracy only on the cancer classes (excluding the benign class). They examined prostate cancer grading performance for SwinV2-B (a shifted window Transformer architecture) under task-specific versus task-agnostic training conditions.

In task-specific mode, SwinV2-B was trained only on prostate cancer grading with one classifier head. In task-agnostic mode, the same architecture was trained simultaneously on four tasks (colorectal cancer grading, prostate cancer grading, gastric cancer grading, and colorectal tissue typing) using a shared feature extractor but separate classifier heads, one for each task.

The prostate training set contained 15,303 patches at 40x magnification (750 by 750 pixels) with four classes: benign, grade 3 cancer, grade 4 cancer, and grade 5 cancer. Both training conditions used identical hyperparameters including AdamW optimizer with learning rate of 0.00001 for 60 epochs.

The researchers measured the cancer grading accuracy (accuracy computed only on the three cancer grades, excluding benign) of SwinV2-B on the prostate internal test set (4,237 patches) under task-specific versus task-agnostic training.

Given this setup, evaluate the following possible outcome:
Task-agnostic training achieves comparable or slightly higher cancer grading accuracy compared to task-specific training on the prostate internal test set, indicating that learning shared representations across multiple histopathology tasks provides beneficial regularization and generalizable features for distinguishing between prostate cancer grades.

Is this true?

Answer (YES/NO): NO